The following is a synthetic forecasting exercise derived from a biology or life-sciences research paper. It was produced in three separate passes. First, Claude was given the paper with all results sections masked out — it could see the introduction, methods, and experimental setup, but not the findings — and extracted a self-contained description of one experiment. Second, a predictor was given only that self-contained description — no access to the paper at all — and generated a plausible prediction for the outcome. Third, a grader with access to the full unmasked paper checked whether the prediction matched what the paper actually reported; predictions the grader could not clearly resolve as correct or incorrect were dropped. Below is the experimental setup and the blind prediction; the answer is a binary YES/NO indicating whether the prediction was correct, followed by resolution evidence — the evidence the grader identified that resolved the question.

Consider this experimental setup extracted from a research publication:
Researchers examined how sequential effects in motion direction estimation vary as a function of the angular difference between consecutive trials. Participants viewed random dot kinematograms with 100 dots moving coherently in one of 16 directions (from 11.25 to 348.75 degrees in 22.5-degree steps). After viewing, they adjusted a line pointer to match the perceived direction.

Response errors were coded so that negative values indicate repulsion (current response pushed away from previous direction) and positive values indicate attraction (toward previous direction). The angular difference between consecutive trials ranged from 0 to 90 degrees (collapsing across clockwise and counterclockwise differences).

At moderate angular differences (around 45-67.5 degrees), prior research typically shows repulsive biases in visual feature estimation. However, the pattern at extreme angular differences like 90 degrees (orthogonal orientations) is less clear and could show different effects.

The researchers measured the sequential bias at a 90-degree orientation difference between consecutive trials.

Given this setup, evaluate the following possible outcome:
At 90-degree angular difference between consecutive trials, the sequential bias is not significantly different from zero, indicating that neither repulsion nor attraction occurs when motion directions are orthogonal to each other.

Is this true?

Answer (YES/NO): NO